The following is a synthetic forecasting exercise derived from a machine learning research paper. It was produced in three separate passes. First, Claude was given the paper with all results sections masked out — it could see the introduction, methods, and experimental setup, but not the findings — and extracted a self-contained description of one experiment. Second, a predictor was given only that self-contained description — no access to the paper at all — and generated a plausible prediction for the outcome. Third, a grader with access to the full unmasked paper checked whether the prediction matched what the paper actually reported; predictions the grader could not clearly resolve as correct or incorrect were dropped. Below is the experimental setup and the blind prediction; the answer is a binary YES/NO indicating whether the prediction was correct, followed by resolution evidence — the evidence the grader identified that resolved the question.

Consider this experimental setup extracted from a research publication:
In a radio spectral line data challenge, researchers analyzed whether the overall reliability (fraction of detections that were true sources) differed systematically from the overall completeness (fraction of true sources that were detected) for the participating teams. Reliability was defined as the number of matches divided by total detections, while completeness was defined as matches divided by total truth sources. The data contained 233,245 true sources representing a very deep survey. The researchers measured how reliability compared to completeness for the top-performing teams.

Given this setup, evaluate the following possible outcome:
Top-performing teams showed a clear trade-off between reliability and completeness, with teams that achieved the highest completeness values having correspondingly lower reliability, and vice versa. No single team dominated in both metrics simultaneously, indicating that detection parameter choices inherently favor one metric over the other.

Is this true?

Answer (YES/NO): NO